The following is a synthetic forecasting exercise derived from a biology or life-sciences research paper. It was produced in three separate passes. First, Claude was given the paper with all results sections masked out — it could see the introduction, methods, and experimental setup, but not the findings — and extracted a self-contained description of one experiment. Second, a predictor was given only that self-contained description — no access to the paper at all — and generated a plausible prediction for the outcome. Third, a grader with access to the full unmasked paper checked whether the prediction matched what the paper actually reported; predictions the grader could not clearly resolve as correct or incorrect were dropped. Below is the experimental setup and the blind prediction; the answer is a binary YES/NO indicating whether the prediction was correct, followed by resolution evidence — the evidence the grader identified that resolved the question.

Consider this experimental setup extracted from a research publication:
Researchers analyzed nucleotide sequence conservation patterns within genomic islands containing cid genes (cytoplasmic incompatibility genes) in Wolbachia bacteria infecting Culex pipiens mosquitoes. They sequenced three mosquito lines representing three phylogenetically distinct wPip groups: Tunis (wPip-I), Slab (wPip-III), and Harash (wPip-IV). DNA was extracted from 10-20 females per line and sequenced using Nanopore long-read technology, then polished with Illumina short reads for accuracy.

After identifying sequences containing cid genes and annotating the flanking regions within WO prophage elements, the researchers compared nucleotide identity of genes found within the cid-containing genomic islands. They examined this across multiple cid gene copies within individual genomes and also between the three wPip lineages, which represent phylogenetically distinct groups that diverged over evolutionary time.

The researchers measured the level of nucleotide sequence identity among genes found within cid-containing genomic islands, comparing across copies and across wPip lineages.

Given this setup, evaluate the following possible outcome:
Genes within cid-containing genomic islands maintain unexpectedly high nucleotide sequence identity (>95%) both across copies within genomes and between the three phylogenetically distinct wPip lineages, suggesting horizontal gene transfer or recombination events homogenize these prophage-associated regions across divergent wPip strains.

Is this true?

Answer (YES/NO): YES